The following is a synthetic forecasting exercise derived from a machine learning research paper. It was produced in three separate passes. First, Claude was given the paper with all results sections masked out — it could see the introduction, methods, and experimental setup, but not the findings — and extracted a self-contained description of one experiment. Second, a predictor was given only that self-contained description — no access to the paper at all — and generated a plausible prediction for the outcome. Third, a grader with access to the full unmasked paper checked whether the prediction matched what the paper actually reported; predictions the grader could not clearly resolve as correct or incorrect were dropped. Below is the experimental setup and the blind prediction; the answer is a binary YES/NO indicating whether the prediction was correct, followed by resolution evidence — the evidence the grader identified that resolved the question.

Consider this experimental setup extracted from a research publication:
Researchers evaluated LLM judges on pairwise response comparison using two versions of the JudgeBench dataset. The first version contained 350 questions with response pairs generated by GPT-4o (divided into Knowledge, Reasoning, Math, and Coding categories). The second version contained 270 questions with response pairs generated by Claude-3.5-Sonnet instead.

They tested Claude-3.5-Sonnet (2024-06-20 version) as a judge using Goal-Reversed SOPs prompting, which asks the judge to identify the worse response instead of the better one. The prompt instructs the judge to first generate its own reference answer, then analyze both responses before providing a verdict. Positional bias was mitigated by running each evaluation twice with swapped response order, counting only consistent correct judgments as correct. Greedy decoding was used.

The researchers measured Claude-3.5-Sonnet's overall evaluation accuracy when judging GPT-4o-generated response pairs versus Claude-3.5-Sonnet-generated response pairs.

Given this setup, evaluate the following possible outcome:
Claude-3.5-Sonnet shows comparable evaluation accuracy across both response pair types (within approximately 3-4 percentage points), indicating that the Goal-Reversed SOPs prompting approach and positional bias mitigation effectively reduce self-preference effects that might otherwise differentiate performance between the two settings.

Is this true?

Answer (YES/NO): NO